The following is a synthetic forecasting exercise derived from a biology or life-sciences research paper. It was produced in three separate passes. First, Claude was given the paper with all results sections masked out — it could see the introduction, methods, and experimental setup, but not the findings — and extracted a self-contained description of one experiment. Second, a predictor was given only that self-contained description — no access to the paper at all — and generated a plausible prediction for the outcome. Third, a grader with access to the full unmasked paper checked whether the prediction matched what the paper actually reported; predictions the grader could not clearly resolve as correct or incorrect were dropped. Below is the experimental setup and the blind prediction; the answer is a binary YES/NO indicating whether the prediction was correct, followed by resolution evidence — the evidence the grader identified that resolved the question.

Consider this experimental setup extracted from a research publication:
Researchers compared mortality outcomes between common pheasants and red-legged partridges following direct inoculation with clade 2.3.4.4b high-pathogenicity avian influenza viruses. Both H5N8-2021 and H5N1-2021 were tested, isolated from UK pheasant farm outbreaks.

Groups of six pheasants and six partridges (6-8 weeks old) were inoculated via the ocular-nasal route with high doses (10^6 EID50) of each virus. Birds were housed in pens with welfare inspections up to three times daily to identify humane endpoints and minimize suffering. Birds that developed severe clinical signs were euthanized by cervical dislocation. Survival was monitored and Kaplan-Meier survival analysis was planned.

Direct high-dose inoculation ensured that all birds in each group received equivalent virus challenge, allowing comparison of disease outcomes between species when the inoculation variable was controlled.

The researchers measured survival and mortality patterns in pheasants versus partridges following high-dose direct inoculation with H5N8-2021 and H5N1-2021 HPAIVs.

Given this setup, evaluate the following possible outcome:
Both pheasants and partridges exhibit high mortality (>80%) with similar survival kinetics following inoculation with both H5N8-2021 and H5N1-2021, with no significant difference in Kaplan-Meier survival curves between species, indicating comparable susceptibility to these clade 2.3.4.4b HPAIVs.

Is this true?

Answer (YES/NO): NO